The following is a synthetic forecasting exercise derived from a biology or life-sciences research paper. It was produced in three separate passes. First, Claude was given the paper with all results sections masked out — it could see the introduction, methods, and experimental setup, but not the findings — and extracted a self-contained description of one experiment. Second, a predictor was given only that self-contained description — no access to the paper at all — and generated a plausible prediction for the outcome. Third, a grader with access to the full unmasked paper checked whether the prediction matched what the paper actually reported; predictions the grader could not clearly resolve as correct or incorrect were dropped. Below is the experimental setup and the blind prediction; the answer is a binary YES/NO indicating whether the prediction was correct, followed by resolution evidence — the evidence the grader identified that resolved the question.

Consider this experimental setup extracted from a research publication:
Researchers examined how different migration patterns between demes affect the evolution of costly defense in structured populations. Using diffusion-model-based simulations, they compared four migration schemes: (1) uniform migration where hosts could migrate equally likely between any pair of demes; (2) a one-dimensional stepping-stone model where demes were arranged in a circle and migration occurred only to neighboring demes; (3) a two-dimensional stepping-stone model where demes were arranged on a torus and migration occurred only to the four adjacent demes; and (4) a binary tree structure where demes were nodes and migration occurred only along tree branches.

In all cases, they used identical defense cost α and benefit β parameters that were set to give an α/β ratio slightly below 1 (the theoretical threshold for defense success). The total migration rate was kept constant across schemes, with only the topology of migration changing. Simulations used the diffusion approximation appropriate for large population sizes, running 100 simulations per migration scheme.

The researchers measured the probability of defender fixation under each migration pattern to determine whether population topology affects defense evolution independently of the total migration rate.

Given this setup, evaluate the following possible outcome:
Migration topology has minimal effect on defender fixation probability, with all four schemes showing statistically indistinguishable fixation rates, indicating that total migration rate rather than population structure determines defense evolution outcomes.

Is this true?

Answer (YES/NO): NO